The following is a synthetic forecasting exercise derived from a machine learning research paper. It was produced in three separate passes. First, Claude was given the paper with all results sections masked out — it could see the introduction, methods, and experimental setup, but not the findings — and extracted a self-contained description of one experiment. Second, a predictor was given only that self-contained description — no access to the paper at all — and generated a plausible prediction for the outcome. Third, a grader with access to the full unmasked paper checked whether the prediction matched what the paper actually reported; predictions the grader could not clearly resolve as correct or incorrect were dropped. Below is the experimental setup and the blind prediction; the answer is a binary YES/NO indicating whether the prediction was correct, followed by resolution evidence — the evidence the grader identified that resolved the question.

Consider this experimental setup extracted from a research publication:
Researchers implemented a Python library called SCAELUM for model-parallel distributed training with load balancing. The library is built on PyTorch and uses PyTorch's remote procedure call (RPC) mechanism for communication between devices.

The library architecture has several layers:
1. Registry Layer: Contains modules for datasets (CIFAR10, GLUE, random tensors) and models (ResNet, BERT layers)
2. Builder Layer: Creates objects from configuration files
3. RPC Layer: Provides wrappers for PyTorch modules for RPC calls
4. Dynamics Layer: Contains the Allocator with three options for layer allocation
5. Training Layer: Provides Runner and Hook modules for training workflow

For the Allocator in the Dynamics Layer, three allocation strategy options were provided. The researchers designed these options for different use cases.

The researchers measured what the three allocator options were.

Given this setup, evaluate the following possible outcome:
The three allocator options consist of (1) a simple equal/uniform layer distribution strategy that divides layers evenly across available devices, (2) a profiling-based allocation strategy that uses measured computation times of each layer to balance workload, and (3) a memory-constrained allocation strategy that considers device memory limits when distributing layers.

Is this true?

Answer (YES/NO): NO